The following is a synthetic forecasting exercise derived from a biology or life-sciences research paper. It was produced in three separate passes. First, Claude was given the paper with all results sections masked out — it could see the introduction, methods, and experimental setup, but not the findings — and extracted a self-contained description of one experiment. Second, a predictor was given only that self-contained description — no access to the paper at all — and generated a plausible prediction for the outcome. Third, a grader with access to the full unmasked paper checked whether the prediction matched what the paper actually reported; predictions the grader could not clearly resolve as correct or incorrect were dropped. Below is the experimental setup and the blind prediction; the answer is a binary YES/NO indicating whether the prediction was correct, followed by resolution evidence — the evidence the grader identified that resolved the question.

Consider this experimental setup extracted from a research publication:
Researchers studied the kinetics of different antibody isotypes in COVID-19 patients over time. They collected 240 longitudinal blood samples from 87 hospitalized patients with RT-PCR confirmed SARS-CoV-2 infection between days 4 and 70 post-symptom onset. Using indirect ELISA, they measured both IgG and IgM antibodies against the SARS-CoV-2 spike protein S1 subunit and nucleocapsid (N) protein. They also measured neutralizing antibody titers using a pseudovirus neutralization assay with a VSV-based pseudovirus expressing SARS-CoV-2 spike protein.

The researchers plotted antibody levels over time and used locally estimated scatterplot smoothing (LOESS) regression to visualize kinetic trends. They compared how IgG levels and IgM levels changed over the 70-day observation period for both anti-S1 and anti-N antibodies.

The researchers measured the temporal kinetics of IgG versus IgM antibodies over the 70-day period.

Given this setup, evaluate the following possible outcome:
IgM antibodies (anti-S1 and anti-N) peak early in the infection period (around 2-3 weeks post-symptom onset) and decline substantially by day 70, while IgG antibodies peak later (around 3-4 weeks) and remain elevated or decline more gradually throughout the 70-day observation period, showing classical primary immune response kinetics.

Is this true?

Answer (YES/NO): NO